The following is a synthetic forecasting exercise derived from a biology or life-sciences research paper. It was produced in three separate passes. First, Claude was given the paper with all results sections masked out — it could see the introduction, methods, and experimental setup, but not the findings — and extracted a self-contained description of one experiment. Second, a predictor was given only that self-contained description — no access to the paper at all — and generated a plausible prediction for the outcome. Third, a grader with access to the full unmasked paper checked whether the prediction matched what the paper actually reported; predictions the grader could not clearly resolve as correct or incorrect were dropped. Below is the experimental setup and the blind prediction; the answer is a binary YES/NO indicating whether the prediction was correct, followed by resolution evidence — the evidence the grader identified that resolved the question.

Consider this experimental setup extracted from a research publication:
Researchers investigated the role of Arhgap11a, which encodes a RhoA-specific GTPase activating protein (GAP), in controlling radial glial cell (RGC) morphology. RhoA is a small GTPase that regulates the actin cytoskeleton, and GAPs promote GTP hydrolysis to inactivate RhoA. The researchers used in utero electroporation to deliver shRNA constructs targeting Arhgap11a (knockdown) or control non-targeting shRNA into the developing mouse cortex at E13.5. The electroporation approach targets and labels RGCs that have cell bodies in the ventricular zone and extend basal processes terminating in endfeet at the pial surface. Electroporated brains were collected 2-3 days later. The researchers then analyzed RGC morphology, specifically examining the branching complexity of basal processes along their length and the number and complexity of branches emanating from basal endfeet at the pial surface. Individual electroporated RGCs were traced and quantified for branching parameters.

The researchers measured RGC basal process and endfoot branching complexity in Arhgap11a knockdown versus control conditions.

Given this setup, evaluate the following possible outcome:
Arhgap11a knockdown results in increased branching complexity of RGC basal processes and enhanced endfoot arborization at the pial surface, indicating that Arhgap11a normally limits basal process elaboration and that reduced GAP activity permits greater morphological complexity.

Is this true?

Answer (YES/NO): NO